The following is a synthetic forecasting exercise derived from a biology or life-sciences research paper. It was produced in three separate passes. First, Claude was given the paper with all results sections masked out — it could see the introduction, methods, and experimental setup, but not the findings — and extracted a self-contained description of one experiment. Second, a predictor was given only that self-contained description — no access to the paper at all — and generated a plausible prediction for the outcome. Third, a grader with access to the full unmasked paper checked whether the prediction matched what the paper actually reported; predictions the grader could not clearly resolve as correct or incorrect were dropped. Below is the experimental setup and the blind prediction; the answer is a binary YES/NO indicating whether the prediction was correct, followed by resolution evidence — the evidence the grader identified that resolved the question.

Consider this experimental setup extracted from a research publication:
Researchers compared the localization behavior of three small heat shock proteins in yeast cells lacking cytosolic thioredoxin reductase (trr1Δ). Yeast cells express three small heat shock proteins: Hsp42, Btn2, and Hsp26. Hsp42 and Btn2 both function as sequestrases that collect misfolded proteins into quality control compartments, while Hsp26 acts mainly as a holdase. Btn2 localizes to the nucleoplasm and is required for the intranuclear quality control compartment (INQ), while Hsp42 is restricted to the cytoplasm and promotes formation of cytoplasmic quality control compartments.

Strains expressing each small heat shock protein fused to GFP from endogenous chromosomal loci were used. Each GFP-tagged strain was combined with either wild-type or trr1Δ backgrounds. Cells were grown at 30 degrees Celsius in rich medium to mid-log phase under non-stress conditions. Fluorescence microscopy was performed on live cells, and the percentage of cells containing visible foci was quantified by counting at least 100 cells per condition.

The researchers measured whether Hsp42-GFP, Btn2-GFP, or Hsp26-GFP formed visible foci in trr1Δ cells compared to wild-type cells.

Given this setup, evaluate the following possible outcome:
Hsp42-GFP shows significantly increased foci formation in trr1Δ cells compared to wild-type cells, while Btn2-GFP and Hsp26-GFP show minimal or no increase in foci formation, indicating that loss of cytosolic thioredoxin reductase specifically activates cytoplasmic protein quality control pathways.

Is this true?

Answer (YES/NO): YES